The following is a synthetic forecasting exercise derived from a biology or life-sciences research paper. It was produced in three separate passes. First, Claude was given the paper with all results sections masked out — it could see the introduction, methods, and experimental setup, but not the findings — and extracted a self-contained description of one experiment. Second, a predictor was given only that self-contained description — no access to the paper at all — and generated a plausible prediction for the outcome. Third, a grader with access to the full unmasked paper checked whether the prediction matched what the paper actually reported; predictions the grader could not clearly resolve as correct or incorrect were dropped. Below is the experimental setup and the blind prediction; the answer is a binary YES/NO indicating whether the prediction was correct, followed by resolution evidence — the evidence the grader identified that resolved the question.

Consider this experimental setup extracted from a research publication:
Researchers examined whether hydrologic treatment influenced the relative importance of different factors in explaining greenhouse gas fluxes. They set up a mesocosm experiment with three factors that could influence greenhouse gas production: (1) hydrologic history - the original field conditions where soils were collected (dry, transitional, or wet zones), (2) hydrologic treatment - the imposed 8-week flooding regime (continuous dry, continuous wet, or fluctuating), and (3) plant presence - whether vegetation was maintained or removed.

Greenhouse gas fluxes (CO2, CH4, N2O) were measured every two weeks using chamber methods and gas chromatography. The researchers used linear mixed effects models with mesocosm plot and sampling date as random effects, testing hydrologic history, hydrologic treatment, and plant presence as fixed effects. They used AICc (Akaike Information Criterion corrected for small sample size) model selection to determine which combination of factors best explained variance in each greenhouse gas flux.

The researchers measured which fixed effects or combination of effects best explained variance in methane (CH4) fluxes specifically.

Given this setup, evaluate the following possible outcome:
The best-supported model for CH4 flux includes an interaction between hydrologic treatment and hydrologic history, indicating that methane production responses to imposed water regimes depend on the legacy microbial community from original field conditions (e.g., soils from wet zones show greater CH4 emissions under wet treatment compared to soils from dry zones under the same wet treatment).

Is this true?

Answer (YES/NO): NO